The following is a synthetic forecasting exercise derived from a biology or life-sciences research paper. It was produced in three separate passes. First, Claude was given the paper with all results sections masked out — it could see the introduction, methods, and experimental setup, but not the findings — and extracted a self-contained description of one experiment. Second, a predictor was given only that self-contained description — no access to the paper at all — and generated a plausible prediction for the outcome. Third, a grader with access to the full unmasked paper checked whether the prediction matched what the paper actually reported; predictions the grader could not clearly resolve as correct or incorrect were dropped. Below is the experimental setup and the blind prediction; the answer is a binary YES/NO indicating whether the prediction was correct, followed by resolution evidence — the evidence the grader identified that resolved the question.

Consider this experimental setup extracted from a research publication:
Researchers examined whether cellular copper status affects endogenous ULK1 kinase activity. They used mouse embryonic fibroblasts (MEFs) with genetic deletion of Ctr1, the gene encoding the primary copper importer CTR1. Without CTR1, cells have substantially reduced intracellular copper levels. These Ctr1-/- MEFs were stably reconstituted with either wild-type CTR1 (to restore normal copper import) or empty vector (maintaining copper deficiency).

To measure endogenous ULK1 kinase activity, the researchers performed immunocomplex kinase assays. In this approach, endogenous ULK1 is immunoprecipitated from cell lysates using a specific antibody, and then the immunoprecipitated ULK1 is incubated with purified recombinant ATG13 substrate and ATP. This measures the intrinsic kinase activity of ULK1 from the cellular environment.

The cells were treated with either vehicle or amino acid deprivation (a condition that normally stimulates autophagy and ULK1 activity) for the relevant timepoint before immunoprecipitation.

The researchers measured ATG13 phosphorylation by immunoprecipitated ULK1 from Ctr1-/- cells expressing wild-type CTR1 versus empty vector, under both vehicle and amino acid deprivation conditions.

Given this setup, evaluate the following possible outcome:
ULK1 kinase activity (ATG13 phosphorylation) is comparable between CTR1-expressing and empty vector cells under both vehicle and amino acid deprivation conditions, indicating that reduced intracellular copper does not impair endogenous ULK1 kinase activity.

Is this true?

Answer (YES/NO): NO